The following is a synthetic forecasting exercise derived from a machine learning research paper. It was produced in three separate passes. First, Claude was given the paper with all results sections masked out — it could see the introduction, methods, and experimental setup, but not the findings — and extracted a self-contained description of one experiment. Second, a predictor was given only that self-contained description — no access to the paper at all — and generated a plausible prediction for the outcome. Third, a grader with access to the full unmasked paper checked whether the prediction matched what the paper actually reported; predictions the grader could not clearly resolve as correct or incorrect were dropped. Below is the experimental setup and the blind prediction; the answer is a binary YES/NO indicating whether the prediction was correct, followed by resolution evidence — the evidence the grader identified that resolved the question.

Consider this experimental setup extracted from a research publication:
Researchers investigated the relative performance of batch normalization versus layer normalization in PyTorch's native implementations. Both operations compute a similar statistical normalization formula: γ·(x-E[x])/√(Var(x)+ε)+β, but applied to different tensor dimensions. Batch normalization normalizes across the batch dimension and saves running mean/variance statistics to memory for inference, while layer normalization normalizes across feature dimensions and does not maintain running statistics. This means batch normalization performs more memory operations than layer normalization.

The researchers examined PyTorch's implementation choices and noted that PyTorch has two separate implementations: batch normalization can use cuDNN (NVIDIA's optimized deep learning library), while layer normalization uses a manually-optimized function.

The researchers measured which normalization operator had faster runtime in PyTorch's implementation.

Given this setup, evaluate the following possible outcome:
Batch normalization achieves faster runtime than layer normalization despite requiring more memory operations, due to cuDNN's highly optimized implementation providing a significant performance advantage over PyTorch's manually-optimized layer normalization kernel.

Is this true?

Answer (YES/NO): YES